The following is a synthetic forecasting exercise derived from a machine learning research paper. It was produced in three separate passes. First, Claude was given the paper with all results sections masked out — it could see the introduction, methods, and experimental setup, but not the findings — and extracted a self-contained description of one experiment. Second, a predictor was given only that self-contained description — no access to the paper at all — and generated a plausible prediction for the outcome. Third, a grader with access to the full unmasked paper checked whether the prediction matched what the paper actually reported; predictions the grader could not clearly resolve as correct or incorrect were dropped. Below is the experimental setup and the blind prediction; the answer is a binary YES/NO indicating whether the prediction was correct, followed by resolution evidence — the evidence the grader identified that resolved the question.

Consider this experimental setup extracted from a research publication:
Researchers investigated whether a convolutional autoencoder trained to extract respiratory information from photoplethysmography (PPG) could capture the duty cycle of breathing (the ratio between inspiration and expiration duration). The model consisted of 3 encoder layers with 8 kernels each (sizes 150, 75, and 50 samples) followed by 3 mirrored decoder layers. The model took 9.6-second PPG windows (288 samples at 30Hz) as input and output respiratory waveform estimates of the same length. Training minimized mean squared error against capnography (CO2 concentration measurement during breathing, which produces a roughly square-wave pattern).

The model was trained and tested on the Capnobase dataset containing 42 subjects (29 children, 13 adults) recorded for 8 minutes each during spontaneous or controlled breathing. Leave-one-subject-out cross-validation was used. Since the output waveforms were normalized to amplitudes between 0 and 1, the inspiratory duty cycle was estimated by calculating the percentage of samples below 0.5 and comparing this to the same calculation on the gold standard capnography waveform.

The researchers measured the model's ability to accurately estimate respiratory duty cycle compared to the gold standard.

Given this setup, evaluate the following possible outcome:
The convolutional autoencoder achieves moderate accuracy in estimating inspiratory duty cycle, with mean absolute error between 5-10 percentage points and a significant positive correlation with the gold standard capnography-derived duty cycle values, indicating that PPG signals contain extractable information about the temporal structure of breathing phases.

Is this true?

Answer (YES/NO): NO